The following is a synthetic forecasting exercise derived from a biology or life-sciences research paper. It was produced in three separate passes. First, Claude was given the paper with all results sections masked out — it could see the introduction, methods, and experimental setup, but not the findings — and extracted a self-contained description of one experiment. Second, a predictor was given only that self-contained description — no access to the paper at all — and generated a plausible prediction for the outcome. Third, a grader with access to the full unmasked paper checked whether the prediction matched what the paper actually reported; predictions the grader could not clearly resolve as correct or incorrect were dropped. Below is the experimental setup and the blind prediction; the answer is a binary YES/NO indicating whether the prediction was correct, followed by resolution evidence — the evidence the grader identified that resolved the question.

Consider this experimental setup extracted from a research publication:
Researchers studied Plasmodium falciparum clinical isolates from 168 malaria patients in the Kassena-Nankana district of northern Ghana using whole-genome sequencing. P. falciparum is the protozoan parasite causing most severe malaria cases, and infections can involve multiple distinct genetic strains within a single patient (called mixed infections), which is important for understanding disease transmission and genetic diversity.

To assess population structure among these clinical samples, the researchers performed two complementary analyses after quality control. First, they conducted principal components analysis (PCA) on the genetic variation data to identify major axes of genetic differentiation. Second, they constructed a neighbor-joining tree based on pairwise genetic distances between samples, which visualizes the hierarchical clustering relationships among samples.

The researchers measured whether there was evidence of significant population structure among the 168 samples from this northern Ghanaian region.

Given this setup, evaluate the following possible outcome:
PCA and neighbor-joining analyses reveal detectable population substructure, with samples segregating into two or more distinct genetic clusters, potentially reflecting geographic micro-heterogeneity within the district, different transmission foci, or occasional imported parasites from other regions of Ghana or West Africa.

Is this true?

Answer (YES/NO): NO